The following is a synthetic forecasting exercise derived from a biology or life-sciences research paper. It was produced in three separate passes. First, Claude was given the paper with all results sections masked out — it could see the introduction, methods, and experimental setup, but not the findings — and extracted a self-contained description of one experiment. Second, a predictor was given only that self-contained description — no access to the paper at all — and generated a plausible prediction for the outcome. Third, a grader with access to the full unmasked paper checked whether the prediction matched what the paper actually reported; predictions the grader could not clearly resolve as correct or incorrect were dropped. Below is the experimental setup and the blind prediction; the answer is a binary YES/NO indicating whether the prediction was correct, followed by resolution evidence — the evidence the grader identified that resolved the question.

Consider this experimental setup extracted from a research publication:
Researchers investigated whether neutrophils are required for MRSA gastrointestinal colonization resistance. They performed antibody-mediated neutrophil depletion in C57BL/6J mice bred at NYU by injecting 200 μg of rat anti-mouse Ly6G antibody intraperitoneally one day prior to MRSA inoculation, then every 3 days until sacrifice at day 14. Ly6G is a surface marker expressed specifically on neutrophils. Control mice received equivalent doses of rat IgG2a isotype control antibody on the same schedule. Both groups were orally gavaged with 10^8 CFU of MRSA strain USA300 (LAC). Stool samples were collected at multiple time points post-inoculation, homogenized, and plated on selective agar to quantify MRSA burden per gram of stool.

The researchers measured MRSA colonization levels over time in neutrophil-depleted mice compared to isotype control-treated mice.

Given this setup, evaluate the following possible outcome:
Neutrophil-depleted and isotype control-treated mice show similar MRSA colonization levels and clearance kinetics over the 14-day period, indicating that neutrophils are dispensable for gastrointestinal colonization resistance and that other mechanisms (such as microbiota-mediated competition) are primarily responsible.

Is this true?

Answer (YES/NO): NO